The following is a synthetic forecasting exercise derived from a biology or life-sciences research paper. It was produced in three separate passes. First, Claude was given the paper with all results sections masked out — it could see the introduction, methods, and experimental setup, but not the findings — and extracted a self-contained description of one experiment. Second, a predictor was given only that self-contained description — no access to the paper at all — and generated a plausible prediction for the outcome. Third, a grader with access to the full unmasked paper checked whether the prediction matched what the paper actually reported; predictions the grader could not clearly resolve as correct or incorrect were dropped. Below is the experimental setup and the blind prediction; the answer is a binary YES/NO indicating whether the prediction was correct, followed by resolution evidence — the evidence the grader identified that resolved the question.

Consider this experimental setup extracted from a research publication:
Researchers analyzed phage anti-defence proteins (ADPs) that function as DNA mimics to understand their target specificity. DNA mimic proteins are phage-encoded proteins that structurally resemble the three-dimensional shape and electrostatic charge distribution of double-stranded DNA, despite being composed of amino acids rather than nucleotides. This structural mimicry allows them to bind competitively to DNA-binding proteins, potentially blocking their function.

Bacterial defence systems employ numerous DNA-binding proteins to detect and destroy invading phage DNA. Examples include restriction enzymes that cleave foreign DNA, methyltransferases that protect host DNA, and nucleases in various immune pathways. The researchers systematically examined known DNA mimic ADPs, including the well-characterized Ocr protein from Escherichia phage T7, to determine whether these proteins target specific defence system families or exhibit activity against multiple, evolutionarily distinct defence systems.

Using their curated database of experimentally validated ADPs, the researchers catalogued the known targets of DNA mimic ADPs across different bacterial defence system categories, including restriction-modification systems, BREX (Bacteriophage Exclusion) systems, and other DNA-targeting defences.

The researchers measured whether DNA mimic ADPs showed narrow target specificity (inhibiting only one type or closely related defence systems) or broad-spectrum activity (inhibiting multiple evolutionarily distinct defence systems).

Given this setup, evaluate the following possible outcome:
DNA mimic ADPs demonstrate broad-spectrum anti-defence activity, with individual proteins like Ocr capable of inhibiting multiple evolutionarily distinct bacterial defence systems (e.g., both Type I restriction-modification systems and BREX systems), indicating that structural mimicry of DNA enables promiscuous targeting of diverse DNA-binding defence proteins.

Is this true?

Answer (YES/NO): YES